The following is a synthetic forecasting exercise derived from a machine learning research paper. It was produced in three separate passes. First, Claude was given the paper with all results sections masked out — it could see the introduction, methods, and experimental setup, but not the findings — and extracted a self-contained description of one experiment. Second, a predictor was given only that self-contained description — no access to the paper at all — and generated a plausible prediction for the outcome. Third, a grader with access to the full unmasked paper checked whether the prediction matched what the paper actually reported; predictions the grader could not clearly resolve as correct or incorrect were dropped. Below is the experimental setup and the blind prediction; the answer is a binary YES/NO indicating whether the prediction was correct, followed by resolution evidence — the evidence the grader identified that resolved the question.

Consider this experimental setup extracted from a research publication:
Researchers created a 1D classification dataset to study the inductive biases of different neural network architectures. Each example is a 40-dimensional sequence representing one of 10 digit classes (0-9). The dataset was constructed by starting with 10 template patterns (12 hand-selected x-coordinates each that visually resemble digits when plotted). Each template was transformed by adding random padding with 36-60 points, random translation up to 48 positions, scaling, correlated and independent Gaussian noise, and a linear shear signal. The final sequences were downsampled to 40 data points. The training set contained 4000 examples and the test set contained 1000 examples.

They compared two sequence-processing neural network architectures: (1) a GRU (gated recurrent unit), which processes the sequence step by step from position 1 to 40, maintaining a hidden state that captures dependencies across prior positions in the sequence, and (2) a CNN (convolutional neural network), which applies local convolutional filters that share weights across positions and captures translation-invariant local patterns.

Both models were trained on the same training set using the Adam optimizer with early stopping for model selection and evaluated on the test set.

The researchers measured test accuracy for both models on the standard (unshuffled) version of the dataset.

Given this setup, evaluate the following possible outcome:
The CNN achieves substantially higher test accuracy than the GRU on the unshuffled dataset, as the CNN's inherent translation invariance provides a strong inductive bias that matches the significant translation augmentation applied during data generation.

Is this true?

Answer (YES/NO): NO